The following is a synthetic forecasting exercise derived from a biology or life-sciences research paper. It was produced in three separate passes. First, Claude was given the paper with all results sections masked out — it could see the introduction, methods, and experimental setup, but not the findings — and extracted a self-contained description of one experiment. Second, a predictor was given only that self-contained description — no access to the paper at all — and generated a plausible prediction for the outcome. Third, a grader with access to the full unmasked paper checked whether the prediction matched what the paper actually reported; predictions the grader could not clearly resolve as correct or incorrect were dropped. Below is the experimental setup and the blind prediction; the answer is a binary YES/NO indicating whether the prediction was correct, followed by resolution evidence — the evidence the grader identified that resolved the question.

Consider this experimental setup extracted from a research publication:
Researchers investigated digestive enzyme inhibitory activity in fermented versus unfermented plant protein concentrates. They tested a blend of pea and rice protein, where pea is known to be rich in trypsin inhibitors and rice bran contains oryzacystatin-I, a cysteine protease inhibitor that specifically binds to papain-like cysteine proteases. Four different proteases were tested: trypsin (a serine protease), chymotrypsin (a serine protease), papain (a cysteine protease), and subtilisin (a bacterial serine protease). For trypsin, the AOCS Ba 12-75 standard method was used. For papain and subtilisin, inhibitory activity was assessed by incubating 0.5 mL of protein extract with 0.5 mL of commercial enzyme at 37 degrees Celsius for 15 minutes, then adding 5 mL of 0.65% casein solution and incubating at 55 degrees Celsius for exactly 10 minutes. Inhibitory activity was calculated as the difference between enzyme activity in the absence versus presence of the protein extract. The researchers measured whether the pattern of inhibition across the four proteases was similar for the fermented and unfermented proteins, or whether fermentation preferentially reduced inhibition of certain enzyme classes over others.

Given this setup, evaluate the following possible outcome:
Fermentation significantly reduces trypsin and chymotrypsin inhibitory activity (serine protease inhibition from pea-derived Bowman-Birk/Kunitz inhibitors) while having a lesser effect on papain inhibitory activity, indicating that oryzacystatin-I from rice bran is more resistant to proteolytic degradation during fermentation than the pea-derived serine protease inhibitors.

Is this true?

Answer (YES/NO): NO